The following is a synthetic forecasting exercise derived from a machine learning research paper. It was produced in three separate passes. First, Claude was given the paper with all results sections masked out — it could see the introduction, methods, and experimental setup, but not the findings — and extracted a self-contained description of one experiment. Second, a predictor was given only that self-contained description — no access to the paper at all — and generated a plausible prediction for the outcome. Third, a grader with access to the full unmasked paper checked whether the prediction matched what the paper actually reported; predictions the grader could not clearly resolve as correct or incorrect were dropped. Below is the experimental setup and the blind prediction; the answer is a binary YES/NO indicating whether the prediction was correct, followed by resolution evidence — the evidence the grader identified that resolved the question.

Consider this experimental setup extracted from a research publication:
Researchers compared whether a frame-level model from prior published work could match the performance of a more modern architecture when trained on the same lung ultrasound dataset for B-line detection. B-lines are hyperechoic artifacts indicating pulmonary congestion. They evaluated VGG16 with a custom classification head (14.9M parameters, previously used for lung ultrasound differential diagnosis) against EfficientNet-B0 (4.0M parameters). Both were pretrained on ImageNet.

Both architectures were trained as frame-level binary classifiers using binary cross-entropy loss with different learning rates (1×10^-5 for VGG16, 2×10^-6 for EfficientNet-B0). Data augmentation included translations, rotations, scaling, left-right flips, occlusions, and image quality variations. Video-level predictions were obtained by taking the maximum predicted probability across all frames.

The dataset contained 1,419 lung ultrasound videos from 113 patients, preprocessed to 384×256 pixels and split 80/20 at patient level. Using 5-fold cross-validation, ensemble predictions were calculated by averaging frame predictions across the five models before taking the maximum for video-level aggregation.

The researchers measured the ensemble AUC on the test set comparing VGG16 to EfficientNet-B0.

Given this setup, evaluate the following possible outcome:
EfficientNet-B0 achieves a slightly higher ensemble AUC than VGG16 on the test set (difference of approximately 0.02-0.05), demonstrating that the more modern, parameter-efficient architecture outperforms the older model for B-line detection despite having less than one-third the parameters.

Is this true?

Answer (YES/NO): NO